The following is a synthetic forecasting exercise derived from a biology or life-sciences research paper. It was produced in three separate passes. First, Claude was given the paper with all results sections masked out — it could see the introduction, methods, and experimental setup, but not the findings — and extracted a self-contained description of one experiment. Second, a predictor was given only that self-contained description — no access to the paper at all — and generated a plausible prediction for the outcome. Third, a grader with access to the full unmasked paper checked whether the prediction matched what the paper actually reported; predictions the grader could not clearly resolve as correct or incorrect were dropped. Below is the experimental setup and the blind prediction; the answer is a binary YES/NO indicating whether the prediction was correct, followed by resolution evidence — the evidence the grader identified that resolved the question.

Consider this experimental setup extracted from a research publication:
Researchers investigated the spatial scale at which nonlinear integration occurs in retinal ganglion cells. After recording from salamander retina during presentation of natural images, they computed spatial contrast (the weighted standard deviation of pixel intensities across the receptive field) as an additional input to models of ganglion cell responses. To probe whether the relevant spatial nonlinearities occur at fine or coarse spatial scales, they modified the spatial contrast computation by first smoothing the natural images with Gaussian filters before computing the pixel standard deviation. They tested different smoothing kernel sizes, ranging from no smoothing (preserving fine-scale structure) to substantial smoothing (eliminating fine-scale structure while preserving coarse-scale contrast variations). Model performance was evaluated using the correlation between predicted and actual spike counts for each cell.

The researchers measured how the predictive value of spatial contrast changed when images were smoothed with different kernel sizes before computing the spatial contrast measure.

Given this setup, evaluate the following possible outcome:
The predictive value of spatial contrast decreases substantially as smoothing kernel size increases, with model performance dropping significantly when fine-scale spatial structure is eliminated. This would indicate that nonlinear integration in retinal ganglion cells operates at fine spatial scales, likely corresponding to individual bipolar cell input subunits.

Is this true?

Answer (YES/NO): NO